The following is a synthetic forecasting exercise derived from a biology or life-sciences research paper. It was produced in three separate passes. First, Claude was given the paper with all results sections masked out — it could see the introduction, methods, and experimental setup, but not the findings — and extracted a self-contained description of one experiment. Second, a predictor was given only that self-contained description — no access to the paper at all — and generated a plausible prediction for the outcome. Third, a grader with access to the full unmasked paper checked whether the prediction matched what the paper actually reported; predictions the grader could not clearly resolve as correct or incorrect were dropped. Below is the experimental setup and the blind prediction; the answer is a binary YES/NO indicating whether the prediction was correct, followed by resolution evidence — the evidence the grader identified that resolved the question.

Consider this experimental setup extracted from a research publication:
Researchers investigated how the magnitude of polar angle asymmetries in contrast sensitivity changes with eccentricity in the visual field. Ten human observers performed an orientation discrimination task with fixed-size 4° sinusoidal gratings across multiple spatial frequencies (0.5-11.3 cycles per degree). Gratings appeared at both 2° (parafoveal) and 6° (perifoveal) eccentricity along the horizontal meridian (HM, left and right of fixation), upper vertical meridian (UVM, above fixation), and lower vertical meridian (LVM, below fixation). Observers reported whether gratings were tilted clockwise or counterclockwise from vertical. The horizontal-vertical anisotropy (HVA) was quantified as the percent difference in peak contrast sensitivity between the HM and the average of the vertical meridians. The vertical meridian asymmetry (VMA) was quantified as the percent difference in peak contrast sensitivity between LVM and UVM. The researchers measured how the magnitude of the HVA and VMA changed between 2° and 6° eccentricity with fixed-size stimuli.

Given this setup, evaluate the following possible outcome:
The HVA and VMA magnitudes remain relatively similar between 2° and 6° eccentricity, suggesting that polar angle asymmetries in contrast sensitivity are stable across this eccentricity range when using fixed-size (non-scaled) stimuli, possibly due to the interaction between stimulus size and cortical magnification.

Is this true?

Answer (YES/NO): NO